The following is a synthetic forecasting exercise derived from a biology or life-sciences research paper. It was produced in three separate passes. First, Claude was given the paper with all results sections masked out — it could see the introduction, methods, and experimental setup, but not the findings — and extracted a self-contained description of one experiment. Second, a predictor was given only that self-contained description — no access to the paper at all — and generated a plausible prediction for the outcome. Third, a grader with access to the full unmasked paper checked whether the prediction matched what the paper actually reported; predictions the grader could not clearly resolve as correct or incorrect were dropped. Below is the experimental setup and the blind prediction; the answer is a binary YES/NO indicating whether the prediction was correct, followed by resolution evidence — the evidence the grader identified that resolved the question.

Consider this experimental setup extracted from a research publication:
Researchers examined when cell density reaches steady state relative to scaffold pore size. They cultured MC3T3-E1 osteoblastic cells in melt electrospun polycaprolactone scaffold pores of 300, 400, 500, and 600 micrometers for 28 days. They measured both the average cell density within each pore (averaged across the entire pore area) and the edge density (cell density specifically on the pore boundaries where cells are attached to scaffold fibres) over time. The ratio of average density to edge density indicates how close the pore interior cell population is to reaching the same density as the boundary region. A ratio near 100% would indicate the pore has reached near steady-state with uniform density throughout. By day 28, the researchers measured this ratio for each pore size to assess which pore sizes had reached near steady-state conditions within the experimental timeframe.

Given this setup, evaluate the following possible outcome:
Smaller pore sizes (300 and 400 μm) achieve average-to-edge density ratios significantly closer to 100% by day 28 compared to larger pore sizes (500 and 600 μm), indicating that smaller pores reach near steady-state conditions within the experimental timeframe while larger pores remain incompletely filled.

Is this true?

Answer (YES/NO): YES